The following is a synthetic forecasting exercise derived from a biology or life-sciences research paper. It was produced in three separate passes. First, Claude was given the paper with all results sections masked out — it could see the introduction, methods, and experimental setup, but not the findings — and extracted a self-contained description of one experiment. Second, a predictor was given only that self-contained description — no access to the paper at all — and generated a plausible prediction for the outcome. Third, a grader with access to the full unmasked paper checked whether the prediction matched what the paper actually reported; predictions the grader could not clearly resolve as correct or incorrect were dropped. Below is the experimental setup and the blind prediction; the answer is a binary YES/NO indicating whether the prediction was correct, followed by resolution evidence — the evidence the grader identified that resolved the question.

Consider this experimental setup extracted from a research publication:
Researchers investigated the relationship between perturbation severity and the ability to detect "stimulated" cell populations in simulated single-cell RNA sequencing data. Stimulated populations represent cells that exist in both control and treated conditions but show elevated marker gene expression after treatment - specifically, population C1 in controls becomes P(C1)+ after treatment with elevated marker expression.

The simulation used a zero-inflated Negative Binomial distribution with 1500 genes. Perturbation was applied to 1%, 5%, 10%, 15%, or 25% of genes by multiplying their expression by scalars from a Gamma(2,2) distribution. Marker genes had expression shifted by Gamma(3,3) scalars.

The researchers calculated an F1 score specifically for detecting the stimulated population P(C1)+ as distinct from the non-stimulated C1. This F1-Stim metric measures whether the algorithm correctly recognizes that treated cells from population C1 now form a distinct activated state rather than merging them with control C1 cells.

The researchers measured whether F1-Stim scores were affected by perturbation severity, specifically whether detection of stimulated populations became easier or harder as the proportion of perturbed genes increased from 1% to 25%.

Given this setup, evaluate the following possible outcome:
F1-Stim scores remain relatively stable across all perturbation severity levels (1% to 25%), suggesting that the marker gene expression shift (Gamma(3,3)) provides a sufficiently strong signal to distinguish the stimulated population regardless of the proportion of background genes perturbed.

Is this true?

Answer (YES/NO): YES